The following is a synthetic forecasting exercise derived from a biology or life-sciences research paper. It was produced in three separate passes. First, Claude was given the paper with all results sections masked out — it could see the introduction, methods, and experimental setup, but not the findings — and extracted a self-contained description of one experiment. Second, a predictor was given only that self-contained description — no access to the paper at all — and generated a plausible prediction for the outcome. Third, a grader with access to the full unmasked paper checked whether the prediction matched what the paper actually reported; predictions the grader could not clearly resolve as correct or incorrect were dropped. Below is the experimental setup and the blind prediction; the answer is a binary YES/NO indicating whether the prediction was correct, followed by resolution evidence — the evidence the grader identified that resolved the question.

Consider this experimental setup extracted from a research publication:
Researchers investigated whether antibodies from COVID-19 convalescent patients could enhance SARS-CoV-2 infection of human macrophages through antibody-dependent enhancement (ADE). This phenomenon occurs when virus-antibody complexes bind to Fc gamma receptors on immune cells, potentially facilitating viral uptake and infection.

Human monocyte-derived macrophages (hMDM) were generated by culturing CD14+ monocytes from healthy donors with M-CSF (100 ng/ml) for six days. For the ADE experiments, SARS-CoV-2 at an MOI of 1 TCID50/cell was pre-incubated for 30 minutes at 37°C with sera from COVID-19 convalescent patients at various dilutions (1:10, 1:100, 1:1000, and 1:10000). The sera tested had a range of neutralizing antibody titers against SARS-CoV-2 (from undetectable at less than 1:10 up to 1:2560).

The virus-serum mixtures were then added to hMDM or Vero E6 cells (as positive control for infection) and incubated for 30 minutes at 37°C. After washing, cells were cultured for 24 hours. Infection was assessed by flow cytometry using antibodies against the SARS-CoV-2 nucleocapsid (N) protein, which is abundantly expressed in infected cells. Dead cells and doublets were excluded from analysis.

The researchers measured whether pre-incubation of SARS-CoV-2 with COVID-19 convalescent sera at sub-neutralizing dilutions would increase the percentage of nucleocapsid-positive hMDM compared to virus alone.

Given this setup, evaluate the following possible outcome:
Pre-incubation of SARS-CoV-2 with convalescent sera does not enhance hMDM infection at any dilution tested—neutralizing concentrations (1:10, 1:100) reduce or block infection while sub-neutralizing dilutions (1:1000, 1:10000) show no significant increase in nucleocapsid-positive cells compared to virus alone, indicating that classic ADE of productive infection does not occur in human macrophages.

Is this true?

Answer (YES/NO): YES